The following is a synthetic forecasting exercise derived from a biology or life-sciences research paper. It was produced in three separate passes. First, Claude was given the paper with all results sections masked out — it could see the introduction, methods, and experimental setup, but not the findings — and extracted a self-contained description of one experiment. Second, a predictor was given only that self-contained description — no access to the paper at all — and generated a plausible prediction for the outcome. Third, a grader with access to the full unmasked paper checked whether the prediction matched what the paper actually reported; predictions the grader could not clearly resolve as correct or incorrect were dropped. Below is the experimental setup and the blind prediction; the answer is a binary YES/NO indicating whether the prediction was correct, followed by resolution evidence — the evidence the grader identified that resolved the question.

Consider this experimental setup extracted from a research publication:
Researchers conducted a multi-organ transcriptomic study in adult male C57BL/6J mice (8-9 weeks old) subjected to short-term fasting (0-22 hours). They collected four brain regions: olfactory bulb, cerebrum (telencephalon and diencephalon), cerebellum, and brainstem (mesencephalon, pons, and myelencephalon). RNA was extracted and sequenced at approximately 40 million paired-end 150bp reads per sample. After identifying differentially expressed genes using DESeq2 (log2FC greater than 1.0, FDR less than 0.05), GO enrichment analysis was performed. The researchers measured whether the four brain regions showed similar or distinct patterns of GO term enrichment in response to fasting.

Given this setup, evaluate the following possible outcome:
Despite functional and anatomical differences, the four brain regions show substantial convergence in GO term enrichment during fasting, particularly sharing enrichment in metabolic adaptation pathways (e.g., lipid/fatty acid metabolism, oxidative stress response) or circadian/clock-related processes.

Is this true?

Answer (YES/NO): NO